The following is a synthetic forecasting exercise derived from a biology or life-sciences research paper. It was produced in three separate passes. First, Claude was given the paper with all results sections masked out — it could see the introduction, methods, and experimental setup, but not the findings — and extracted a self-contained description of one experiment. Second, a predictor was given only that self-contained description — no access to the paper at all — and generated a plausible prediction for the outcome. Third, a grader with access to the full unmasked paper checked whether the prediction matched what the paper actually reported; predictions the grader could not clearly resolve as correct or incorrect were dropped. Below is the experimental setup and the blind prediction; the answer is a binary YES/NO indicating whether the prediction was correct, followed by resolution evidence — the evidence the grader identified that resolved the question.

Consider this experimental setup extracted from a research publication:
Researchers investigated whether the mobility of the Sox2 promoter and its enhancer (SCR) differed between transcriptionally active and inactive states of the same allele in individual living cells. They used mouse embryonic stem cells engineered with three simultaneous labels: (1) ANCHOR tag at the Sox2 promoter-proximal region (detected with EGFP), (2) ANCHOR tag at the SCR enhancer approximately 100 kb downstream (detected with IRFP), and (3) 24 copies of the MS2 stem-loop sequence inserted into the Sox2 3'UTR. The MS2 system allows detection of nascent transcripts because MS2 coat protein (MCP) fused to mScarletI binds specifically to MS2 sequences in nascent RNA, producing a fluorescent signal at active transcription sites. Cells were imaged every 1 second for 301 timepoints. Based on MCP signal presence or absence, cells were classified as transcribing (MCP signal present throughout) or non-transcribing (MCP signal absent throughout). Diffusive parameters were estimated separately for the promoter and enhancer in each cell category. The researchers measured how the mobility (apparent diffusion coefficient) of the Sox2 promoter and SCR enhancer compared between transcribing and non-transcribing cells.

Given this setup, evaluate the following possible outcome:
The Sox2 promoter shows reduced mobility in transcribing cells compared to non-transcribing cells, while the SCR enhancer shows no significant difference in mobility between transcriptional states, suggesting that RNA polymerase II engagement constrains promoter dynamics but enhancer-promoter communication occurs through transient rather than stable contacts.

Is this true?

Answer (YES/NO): NO